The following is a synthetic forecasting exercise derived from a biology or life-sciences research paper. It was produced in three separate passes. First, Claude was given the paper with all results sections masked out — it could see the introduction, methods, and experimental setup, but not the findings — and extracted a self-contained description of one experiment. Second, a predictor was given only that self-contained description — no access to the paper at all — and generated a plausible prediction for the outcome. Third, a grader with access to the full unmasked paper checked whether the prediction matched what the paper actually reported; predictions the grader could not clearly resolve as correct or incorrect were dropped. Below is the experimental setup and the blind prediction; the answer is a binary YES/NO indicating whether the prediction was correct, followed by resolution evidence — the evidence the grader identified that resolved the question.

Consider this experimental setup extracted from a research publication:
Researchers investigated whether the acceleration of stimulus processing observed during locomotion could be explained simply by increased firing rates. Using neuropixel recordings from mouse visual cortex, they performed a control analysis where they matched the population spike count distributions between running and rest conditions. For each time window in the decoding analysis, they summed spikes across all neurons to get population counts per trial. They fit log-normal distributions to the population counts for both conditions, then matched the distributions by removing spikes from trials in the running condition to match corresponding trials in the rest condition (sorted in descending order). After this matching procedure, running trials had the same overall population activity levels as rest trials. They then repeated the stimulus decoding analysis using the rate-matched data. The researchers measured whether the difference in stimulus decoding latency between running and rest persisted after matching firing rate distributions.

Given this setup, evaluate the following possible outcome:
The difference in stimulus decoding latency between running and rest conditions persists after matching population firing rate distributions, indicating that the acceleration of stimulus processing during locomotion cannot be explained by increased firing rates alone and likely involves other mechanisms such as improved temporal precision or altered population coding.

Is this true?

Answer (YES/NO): YES